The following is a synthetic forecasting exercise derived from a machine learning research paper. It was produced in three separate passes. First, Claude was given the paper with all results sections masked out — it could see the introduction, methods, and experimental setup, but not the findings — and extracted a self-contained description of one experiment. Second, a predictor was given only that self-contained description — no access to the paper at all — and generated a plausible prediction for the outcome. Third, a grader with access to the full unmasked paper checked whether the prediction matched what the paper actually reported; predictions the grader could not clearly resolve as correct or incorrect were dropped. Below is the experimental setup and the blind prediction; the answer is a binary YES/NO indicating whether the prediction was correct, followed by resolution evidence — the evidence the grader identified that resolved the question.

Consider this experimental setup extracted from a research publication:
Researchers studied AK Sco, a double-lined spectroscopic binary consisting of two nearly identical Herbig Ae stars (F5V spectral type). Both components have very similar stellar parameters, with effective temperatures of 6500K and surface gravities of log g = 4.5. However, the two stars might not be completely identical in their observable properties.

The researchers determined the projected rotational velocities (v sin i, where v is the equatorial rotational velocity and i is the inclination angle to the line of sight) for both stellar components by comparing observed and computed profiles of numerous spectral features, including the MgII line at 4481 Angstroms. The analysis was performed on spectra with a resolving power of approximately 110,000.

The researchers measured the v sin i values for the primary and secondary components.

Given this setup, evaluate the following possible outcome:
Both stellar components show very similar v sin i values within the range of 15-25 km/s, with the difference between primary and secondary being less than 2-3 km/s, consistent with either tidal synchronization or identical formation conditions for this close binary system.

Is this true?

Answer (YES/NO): NO